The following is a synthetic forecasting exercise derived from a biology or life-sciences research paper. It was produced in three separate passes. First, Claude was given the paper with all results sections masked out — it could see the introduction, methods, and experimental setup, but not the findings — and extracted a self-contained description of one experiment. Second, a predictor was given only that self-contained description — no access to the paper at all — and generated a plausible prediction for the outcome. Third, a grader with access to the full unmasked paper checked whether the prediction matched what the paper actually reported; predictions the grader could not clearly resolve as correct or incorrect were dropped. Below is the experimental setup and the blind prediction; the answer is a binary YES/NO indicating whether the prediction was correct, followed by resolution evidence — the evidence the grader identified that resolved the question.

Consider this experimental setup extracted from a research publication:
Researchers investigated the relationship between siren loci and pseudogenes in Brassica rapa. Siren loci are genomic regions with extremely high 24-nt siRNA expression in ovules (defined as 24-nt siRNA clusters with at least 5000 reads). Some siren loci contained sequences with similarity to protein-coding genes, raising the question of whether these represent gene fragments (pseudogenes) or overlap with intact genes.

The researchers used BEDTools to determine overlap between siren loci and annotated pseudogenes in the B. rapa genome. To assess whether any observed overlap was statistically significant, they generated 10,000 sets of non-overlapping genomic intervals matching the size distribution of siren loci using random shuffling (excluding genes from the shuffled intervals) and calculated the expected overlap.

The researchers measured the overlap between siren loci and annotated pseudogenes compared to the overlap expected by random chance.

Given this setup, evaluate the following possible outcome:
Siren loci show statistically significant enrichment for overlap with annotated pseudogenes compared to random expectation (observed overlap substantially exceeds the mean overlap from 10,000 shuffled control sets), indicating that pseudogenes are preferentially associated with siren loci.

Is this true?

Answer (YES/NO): YES